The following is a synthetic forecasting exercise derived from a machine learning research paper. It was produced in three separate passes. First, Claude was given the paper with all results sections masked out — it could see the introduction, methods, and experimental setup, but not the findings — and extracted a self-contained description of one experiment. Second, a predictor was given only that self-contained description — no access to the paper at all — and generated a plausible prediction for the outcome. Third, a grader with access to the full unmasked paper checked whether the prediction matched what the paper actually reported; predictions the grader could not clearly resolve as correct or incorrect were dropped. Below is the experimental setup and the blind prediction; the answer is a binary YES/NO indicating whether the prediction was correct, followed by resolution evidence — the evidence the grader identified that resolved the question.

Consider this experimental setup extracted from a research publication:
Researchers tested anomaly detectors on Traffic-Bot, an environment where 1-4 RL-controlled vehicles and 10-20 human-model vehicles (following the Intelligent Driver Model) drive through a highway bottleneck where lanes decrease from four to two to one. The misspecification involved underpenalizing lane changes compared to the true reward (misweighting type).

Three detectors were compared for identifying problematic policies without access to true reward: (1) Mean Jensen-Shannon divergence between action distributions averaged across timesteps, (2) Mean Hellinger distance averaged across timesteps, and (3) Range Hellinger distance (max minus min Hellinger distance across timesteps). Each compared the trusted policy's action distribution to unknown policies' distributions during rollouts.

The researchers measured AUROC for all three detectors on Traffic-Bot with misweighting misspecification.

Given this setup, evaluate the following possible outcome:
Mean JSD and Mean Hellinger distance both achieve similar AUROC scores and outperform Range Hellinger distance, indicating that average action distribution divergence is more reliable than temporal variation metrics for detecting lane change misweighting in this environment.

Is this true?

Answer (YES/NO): YES